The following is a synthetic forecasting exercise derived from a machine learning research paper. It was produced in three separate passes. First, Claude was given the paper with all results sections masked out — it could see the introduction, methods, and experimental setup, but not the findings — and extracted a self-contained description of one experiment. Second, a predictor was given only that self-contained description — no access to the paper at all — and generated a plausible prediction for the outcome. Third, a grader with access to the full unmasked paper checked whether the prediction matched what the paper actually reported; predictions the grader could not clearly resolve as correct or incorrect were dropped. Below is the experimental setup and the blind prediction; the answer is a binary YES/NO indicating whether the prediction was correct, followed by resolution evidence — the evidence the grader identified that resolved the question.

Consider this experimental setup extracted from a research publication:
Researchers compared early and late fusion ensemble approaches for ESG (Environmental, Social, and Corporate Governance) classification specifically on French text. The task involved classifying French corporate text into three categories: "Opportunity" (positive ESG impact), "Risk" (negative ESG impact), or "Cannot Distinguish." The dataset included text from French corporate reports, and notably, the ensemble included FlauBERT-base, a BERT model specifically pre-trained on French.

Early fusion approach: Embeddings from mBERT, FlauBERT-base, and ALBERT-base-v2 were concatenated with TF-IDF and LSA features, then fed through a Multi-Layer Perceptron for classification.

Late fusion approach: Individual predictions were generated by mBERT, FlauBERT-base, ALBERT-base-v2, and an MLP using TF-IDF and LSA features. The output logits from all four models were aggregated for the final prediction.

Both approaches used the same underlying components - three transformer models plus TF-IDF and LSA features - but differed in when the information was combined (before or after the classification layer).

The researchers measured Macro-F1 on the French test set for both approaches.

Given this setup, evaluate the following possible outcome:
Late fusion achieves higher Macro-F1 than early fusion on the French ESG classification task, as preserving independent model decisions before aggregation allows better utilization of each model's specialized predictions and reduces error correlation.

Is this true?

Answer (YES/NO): NO